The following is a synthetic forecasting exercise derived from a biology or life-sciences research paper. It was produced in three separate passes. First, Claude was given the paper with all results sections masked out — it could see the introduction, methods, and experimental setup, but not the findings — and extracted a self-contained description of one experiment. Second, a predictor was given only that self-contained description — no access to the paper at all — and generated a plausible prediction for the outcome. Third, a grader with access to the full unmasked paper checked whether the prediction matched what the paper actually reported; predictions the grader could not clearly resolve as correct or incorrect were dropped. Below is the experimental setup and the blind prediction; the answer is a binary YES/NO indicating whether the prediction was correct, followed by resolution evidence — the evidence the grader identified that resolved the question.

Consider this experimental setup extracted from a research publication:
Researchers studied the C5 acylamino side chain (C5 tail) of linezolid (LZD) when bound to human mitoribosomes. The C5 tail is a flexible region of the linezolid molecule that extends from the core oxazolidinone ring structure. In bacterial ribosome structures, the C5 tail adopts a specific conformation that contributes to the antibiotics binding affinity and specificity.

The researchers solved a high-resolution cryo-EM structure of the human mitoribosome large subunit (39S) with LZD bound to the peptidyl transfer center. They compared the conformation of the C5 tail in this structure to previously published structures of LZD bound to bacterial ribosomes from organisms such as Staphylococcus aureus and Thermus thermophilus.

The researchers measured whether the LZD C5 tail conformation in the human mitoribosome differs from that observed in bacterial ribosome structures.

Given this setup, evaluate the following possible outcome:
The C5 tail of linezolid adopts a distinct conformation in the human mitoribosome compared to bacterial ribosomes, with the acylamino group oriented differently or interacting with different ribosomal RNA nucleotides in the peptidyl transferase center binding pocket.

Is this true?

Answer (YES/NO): YES